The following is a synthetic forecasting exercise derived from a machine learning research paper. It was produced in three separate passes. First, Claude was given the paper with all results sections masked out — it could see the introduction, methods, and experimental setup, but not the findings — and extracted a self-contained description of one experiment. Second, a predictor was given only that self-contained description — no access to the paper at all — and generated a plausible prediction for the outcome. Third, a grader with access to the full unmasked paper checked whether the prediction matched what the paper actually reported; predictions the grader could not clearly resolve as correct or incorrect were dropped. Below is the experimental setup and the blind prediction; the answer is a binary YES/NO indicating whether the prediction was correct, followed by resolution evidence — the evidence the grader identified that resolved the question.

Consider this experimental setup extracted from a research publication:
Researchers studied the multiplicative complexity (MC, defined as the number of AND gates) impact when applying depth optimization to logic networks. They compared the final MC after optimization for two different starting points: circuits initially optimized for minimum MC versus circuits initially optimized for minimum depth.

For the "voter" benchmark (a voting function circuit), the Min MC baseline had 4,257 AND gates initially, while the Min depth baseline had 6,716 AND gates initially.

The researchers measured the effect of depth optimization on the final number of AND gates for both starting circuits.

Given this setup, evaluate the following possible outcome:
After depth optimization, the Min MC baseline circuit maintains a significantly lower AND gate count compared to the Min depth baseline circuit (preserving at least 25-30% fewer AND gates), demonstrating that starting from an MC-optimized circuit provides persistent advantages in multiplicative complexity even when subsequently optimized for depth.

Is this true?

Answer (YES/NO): NO